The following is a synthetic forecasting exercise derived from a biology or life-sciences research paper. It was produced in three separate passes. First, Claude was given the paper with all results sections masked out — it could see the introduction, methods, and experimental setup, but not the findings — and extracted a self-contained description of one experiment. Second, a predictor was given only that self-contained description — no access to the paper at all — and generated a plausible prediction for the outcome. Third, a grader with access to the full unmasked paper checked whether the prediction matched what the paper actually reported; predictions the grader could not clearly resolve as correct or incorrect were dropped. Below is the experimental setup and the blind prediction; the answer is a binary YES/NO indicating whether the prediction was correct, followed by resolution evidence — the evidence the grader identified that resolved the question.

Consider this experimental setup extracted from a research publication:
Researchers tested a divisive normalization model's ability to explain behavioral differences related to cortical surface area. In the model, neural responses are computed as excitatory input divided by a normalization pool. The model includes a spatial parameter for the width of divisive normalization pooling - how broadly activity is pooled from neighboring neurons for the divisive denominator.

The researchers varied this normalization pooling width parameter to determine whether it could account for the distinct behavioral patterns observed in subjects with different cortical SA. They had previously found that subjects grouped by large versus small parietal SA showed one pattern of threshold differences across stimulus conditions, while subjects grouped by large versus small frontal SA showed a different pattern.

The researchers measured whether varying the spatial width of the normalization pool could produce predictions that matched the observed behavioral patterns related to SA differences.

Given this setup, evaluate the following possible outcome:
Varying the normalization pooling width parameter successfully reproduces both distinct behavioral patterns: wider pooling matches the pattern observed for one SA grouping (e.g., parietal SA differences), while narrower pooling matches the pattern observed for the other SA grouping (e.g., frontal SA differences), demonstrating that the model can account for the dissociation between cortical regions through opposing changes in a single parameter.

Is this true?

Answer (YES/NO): NO